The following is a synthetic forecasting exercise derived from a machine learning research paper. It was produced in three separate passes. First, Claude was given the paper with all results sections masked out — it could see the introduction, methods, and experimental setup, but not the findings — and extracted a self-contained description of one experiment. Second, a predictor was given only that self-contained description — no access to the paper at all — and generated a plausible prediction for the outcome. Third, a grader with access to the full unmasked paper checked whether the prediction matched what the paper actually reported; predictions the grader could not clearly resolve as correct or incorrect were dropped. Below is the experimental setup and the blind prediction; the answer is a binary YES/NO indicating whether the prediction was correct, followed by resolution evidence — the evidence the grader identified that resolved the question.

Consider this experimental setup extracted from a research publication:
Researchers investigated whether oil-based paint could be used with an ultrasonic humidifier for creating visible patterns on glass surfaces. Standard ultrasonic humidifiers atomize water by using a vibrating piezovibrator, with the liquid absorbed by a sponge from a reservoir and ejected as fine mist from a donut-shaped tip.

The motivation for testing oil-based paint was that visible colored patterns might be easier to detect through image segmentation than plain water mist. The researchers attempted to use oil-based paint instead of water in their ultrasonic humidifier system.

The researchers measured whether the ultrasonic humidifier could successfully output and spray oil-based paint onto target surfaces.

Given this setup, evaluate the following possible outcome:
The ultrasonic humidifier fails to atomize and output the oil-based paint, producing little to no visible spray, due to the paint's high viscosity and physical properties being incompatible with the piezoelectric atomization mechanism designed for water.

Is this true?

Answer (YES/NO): NO